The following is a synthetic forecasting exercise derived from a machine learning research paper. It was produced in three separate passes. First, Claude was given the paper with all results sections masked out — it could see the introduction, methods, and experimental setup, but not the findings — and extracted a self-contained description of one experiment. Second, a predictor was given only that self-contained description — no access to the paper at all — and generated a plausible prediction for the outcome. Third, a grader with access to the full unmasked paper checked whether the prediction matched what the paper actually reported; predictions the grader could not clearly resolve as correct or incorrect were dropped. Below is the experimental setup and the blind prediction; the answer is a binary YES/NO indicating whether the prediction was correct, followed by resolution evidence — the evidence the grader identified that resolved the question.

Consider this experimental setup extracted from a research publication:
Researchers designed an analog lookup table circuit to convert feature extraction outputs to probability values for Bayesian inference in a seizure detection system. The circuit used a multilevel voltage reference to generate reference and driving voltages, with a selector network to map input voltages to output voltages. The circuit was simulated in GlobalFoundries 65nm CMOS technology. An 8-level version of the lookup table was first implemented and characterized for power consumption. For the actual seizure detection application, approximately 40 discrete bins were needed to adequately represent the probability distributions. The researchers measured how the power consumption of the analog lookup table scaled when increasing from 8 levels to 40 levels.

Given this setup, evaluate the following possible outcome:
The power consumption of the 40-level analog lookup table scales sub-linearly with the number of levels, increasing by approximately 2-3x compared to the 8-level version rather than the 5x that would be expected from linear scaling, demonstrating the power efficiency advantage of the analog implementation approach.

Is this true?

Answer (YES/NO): NO